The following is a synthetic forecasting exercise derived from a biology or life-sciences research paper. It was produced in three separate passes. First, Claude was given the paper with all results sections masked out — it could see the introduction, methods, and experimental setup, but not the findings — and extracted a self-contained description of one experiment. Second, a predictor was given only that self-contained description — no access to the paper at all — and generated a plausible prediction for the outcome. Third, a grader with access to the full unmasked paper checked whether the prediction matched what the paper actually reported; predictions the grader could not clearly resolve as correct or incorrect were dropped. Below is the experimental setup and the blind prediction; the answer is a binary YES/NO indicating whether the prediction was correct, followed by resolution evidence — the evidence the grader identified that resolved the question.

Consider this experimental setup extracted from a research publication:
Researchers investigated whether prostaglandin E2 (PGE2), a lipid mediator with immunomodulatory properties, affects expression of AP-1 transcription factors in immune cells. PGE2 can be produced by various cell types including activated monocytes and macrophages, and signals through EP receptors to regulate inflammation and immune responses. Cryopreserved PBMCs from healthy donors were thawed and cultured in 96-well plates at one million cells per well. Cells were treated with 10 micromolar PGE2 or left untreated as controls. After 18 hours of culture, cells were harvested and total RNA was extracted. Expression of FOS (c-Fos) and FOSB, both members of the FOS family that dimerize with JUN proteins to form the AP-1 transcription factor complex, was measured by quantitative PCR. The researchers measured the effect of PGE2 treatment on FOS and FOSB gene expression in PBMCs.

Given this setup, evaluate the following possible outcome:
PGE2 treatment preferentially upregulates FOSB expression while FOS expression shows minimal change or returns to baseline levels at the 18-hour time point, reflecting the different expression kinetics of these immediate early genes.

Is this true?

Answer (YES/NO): NO